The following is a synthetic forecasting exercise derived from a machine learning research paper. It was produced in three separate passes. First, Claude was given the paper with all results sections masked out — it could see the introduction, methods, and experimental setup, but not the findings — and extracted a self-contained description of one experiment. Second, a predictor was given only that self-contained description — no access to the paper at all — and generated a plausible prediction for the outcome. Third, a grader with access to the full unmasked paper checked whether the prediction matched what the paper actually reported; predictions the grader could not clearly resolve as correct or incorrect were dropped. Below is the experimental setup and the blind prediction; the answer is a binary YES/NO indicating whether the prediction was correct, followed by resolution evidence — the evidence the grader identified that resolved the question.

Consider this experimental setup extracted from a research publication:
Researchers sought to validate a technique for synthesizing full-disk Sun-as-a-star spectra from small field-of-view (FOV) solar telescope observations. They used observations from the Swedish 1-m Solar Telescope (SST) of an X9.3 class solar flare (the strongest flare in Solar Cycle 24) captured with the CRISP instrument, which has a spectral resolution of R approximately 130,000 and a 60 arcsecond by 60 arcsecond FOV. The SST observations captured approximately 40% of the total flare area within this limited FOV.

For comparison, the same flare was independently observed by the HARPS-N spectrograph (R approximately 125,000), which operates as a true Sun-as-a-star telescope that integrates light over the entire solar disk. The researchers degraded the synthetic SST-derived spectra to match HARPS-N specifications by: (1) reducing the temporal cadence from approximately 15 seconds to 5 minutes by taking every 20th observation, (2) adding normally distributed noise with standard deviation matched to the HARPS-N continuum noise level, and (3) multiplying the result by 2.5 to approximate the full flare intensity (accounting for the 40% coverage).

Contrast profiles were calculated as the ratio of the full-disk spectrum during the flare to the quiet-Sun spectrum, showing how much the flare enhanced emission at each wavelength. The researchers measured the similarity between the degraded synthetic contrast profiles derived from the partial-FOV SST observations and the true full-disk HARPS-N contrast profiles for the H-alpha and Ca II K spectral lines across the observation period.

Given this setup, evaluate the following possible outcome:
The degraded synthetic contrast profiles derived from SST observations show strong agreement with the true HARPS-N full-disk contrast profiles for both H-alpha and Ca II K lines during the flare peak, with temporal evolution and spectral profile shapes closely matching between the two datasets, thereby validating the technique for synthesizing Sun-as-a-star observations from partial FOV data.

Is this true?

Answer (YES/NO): YES